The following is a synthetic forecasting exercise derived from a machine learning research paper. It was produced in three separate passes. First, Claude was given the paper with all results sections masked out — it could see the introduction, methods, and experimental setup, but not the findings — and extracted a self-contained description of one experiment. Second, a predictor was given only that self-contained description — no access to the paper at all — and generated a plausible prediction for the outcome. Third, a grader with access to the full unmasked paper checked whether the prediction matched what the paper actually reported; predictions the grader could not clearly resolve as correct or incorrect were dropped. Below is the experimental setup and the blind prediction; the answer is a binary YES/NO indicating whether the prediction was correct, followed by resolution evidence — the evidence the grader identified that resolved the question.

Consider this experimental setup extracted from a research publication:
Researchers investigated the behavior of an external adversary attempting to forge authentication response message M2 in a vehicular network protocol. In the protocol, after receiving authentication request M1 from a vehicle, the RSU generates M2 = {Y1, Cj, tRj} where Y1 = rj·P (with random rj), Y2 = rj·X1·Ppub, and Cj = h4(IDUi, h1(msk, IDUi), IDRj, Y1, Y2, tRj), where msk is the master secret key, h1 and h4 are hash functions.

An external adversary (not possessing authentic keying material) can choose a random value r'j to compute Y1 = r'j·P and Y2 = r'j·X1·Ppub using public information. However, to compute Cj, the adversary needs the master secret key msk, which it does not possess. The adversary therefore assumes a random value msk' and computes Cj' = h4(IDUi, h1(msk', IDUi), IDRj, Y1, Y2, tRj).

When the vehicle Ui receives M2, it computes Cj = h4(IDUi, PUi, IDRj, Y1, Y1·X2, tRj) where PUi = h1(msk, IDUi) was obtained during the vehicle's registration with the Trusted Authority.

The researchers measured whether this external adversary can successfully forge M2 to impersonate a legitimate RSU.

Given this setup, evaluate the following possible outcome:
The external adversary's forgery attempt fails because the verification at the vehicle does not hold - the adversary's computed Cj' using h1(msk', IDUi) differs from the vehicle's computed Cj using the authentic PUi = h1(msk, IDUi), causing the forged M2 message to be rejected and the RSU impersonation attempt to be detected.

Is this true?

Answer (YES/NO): YES